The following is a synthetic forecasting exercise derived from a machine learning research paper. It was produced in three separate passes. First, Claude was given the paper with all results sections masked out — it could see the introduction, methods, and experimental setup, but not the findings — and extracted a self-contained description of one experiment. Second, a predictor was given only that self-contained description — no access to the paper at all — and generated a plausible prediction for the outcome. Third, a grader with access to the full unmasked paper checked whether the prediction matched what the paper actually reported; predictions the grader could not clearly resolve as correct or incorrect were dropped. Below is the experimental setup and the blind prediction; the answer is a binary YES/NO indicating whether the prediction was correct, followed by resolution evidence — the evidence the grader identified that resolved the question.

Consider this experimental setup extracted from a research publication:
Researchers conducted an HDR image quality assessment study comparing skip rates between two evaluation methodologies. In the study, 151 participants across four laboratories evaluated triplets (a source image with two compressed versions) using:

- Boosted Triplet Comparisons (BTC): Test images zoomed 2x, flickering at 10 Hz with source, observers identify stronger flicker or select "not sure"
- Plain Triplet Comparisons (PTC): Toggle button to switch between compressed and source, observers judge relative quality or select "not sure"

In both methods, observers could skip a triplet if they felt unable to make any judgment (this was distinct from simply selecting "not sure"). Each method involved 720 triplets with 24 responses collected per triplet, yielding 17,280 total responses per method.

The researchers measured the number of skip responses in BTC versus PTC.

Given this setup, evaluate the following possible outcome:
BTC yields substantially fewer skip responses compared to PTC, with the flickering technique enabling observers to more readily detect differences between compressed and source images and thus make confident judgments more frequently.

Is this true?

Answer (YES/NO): YES